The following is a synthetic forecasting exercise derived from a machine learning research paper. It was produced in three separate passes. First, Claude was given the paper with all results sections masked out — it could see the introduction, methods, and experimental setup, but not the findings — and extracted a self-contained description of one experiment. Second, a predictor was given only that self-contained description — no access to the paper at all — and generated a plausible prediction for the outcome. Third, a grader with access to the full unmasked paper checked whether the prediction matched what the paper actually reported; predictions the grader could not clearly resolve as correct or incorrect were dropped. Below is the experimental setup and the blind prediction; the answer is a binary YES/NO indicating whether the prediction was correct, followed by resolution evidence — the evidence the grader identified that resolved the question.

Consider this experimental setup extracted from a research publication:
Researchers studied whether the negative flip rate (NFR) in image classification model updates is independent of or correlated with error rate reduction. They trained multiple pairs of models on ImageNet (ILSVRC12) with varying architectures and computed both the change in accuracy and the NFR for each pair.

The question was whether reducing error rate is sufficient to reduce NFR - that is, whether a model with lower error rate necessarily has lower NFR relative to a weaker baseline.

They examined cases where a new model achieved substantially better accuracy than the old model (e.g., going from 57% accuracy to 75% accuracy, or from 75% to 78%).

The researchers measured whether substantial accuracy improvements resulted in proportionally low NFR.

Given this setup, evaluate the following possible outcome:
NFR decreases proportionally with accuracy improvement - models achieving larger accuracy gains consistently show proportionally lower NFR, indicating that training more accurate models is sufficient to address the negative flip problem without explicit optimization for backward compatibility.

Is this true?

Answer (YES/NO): NO